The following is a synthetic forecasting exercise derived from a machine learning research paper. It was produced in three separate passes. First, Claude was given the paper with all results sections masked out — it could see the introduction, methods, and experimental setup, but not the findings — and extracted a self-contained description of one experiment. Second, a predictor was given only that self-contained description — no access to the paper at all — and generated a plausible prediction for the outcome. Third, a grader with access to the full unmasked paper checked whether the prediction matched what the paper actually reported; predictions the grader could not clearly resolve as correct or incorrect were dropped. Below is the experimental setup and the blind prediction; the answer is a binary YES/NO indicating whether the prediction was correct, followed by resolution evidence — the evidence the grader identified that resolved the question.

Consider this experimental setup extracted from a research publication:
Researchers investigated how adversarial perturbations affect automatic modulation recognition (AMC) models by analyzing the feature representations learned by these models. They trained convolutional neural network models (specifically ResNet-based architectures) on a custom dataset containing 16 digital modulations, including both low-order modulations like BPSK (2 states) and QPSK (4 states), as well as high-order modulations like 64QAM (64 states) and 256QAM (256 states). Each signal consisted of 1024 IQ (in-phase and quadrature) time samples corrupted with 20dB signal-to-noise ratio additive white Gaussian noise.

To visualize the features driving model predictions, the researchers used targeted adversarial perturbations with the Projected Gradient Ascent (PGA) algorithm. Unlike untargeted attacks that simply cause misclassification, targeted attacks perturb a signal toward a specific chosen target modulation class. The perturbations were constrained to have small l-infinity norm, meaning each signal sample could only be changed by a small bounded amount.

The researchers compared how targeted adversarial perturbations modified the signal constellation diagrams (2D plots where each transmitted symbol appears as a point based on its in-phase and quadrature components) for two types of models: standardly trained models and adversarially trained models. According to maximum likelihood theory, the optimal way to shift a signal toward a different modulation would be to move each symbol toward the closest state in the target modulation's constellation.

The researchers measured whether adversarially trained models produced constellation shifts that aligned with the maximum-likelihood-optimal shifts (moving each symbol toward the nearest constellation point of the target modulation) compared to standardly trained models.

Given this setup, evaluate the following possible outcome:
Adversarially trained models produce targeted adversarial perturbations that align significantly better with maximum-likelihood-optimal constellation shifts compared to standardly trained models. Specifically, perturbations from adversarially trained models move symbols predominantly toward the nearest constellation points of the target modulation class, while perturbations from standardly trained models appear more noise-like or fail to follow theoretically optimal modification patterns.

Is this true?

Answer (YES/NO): YES